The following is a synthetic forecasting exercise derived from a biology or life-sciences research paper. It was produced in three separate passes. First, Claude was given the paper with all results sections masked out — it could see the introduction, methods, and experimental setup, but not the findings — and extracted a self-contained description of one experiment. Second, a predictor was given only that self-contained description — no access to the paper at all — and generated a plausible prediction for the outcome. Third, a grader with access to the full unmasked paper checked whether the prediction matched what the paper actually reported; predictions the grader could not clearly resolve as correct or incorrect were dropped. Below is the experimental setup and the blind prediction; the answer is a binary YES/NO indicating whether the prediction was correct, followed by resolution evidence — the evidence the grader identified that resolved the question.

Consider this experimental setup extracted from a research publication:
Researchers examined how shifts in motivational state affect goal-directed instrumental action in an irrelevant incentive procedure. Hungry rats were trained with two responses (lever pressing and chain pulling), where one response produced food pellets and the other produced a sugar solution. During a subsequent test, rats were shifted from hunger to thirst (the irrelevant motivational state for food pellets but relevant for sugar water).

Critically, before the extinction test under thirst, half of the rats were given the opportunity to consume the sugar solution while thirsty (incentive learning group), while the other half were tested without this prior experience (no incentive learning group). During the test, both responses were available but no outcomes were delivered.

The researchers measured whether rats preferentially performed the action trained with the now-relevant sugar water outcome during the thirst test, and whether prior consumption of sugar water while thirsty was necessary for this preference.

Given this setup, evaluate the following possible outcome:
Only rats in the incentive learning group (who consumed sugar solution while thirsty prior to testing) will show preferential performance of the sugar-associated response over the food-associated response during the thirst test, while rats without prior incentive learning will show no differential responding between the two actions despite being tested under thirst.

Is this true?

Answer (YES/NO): YES